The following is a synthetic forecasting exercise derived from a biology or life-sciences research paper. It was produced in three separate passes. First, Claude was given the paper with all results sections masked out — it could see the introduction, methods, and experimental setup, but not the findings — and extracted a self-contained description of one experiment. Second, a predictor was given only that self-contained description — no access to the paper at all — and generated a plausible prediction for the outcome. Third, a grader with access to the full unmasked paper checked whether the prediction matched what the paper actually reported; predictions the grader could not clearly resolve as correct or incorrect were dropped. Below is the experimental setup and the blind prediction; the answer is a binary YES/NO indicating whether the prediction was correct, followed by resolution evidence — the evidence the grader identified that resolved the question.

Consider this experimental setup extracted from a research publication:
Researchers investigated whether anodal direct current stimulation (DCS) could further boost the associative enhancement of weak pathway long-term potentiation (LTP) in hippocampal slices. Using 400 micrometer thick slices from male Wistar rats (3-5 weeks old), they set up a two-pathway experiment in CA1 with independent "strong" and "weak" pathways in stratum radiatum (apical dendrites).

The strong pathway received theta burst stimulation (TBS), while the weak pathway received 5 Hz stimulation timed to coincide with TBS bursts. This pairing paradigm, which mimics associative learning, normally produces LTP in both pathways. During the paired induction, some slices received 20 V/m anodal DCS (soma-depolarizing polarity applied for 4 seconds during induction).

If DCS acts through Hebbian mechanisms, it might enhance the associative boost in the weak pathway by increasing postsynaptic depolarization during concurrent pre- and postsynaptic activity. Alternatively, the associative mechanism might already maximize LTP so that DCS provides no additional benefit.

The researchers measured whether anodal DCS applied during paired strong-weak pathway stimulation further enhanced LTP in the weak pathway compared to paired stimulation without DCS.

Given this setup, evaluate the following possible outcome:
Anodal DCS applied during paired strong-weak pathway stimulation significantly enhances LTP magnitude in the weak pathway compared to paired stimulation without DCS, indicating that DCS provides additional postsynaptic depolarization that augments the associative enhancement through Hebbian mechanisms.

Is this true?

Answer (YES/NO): YES